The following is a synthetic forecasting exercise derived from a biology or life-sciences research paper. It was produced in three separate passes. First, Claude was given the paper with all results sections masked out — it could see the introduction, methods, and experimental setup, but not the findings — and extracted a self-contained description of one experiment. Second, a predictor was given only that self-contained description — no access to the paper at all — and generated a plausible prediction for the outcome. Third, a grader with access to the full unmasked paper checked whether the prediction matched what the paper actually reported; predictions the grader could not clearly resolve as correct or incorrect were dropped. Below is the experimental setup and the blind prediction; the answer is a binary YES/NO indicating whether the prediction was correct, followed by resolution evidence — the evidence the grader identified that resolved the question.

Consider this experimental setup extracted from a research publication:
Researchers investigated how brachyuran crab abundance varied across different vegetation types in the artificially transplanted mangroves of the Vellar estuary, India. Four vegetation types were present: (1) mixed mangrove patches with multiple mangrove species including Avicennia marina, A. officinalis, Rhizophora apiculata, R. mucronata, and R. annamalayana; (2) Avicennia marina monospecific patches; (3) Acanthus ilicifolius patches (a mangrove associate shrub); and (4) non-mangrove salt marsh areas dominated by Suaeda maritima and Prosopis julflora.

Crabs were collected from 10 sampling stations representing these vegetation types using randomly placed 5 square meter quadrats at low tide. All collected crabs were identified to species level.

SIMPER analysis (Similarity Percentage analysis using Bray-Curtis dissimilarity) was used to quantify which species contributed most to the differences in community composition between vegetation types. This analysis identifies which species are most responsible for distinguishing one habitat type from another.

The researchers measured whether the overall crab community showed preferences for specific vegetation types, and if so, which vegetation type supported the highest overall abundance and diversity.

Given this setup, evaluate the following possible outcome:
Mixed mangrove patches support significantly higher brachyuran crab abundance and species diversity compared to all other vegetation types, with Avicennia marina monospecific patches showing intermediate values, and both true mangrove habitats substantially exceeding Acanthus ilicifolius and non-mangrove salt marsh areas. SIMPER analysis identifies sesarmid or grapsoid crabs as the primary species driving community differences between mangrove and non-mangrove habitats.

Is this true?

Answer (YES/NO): YES